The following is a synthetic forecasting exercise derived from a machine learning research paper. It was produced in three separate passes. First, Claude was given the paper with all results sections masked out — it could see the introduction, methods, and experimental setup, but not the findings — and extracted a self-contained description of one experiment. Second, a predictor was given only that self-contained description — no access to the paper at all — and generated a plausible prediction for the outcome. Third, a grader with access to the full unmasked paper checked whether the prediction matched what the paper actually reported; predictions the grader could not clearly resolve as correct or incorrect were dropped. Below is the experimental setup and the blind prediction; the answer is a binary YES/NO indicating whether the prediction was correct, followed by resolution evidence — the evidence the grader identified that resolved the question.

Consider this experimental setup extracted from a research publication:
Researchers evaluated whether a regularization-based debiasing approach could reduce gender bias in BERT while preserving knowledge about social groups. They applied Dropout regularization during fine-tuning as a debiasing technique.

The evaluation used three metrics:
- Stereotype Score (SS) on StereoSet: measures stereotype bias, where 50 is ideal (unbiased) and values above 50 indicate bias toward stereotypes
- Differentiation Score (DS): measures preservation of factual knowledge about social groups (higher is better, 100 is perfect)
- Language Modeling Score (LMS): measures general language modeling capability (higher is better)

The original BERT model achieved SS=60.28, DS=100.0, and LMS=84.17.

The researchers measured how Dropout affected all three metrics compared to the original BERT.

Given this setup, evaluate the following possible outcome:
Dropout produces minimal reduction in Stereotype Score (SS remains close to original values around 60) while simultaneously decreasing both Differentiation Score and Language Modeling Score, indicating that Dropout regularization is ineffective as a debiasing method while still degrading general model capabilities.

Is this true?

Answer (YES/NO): YES